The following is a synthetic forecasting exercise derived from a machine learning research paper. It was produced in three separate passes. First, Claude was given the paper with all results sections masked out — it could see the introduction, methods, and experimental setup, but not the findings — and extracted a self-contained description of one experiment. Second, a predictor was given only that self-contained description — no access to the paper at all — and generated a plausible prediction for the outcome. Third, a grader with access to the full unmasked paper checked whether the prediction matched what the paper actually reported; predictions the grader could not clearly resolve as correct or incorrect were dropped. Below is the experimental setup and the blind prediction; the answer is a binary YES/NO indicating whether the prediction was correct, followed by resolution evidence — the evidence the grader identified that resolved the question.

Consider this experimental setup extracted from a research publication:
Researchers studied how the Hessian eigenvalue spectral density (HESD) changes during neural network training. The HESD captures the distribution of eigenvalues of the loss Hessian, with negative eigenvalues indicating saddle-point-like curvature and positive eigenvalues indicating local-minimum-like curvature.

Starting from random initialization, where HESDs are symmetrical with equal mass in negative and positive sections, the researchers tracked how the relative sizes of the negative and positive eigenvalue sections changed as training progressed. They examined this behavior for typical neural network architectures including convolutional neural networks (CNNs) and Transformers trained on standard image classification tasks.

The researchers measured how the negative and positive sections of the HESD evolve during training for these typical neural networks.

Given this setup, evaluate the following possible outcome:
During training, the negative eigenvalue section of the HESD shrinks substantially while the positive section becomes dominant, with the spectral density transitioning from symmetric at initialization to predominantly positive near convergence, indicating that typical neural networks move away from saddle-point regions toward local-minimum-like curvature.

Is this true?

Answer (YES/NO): YES